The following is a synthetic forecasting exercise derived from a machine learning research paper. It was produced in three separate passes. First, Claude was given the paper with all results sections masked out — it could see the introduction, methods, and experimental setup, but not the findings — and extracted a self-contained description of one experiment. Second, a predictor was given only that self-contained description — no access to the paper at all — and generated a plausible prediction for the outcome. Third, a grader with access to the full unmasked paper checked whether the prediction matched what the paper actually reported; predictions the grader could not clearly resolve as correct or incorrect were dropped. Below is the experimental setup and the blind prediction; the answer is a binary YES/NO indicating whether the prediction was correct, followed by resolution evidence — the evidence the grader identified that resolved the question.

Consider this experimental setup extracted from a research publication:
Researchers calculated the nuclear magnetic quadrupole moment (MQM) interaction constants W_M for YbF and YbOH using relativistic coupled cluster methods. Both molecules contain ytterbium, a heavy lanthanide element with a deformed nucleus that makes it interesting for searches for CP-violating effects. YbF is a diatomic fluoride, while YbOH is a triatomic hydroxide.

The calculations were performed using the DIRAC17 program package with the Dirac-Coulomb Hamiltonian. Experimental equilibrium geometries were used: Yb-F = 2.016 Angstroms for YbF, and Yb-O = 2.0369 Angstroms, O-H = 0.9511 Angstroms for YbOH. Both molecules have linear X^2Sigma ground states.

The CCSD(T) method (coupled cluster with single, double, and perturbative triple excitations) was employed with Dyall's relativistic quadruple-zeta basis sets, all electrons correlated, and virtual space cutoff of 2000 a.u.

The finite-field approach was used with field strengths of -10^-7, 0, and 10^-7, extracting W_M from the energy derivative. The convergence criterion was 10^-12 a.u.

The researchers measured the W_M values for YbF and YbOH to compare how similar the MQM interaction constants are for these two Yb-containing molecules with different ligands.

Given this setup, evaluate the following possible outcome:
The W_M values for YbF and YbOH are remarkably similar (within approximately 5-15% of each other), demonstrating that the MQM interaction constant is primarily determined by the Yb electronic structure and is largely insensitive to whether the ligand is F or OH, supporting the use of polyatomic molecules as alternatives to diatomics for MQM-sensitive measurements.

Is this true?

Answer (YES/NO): YES